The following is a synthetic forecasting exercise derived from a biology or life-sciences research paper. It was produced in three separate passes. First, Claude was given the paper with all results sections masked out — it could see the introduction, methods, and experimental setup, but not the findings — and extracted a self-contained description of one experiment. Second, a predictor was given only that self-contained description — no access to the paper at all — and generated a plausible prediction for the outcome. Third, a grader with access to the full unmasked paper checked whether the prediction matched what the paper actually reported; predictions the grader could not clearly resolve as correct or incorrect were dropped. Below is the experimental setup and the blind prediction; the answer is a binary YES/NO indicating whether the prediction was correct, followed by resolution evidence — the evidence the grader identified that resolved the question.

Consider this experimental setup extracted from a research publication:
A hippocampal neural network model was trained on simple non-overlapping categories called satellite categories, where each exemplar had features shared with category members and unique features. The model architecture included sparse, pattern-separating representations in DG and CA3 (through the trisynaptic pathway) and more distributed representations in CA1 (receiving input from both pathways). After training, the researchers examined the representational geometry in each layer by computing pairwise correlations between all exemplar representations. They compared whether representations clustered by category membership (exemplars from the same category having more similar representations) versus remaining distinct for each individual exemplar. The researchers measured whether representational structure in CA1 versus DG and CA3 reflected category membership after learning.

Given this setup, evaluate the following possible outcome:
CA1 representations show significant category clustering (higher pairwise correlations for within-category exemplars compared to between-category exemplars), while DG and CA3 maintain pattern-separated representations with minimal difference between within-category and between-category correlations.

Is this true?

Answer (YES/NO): YES